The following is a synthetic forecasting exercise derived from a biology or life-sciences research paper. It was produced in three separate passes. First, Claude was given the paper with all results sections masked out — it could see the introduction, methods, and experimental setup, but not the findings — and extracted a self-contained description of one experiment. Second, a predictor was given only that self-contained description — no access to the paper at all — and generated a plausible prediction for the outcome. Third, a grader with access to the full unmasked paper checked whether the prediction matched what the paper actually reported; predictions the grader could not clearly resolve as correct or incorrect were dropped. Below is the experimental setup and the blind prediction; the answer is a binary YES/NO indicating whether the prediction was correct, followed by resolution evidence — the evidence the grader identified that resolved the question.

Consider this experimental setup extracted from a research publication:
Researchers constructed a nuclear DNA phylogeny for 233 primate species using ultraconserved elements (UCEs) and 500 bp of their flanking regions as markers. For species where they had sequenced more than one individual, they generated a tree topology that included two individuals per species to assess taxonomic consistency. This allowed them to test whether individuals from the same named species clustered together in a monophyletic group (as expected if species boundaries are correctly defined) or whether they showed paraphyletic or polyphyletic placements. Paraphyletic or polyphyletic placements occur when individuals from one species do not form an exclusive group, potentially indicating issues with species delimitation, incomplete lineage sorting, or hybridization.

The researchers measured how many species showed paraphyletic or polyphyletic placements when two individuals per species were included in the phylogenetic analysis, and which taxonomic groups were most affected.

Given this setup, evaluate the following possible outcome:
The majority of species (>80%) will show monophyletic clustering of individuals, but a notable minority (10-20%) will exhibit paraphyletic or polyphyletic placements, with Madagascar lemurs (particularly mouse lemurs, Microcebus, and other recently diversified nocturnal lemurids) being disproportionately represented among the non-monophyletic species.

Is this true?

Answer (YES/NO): NO